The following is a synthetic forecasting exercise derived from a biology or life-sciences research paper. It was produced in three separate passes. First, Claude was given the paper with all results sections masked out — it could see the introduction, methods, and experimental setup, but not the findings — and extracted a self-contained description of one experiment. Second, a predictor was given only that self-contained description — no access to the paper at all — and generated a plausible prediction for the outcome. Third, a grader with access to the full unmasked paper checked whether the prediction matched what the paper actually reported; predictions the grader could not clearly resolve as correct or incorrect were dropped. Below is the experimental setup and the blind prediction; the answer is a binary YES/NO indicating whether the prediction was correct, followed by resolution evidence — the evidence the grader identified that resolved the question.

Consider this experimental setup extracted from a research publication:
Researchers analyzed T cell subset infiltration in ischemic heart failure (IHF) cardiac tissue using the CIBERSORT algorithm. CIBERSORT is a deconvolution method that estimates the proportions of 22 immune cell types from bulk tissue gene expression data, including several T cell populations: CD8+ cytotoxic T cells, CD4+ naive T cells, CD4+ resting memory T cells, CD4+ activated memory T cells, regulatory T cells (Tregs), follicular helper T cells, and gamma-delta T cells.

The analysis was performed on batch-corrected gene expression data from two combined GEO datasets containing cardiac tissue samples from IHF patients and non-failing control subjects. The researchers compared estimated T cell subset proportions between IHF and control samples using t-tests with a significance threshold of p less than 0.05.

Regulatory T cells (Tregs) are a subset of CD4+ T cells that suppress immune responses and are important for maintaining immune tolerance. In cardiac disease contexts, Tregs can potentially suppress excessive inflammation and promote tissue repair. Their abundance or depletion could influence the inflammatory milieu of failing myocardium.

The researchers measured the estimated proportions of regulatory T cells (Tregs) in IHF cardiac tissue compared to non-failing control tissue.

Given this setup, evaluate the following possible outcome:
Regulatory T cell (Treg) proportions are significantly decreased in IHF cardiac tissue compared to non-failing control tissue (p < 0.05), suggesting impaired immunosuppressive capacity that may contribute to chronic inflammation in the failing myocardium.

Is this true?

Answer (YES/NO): NO